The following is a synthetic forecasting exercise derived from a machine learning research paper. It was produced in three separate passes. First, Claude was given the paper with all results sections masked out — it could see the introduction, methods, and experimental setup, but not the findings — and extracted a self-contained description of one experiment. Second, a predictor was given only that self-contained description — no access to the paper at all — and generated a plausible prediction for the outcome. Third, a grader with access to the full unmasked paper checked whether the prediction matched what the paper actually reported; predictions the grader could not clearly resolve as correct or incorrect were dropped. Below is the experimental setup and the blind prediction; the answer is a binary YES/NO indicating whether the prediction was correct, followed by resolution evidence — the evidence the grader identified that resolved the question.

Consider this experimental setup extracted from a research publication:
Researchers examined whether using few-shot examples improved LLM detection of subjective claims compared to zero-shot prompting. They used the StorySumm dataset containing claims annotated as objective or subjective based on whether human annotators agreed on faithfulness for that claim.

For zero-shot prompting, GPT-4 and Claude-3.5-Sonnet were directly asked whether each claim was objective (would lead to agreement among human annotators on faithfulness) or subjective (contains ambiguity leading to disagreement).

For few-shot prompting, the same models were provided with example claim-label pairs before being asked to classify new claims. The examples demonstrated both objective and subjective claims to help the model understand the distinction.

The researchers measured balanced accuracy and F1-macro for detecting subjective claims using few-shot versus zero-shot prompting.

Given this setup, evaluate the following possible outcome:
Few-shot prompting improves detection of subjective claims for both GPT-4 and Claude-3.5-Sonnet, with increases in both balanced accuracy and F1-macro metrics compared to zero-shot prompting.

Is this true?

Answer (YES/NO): NO